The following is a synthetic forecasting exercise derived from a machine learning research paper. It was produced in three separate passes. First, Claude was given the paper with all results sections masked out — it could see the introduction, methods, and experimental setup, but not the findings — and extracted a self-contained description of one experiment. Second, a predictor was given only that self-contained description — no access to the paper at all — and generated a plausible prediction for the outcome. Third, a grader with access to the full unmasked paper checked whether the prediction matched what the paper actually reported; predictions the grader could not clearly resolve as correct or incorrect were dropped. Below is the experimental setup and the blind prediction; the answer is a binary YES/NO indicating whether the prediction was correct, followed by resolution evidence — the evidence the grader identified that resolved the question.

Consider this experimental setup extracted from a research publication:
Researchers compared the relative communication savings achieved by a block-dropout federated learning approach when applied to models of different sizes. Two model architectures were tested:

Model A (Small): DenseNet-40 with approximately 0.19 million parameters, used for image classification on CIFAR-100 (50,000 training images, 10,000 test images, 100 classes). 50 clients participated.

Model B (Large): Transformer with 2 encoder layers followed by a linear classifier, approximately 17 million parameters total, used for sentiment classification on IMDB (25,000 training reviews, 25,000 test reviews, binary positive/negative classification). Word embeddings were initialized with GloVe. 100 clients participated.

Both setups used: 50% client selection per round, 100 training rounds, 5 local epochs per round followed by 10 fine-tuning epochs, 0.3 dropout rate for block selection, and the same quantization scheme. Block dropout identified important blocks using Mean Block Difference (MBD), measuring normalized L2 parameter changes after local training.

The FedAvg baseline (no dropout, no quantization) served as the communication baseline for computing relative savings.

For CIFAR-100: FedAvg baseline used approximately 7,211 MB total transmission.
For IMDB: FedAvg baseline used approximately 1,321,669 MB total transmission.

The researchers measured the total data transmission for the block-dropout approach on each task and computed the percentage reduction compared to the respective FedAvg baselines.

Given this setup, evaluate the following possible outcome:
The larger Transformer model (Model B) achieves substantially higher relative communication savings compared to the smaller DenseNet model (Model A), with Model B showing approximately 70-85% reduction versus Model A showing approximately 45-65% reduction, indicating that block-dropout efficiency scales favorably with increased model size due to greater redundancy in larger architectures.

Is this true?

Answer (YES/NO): NO